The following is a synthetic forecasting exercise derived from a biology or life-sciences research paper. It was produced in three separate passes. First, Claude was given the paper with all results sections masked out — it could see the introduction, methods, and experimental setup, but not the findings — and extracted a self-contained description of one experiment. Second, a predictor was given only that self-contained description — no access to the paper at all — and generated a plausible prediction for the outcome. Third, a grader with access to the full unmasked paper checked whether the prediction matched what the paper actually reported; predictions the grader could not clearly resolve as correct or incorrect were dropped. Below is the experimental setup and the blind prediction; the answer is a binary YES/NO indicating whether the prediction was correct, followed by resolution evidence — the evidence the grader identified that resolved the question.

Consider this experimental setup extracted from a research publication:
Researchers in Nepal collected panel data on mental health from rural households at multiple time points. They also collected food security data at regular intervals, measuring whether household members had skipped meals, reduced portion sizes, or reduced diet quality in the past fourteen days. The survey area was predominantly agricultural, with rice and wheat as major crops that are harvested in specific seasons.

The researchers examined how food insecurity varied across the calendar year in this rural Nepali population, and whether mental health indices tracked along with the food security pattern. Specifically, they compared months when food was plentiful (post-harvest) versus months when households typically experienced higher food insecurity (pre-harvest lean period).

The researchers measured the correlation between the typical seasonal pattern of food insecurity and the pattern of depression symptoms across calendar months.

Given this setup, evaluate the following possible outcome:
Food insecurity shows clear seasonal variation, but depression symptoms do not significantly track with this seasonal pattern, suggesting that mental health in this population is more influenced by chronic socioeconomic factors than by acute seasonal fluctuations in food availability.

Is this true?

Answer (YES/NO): NO